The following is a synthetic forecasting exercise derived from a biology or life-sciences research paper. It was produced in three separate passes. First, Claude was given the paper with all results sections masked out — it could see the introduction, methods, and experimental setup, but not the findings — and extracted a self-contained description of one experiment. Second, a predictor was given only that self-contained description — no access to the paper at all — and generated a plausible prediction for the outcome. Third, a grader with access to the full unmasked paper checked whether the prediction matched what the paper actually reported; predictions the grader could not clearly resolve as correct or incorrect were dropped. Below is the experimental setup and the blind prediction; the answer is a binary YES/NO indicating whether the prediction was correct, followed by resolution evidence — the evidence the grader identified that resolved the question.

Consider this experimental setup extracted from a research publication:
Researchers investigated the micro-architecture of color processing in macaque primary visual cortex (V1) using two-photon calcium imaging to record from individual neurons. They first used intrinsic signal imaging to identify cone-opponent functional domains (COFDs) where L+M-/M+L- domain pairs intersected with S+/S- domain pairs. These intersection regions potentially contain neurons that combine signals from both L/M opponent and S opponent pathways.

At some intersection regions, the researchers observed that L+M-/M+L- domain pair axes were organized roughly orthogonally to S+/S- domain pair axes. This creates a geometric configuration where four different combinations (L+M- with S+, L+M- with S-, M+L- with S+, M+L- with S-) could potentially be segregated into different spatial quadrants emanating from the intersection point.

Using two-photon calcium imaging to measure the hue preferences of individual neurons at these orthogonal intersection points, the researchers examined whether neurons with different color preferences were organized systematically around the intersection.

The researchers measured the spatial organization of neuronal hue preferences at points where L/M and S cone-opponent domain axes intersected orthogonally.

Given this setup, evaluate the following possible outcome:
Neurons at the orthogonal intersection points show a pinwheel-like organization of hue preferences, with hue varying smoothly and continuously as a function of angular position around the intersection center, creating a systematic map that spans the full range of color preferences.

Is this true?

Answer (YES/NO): YES